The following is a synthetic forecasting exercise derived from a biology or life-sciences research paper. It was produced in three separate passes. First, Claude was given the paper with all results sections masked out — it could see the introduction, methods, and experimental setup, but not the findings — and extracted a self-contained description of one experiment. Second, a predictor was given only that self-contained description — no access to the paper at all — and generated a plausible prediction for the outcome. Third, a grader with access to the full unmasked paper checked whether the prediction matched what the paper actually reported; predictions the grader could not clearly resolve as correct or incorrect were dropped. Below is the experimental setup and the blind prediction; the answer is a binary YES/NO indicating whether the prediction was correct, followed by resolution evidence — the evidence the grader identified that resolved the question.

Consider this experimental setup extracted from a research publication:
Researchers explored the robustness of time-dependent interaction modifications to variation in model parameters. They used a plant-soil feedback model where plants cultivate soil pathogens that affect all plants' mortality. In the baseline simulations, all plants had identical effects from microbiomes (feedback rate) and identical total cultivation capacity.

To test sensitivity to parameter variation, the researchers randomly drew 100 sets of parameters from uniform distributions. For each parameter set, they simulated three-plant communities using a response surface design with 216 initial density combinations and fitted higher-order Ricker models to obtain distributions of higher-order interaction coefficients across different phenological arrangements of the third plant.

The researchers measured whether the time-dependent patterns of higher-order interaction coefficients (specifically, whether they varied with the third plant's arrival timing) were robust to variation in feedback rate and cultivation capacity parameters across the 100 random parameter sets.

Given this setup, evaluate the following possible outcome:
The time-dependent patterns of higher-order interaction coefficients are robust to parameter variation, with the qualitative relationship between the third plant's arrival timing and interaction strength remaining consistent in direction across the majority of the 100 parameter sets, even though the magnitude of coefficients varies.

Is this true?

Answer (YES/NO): YES